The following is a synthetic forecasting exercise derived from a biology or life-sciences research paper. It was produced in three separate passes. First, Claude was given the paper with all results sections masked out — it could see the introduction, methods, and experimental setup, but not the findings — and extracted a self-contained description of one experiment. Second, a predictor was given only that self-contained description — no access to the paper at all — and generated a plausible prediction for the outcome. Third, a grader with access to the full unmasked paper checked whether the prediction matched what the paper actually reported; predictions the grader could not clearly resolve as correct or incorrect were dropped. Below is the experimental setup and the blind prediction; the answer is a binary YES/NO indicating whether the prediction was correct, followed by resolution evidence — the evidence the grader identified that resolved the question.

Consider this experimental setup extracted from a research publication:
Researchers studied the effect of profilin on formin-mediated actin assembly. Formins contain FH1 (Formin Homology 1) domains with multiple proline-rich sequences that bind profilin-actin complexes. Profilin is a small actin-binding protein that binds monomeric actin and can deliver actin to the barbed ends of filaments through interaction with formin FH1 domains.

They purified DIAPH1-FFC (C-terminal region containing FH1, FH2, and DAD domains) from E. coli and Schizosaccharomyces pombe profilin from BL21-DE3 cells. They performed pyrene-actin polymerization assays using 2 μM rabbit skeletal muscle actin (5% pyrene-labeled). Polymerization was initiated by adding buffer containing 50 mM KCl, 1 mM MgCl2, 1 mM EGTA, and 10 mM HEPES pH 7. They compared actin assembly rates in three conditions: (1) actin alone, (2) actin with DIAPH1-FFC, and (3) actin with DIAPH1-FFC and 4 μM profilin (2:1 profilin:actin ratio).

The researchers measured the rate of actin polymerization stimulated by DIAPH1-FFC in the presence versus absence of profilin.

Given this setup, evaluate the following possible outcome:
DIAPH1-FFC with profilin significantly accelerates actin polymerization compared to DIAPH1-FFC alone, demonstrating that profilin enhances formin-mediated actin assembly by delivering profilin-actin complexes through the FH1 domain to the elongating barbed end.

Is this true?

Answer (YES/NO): NO